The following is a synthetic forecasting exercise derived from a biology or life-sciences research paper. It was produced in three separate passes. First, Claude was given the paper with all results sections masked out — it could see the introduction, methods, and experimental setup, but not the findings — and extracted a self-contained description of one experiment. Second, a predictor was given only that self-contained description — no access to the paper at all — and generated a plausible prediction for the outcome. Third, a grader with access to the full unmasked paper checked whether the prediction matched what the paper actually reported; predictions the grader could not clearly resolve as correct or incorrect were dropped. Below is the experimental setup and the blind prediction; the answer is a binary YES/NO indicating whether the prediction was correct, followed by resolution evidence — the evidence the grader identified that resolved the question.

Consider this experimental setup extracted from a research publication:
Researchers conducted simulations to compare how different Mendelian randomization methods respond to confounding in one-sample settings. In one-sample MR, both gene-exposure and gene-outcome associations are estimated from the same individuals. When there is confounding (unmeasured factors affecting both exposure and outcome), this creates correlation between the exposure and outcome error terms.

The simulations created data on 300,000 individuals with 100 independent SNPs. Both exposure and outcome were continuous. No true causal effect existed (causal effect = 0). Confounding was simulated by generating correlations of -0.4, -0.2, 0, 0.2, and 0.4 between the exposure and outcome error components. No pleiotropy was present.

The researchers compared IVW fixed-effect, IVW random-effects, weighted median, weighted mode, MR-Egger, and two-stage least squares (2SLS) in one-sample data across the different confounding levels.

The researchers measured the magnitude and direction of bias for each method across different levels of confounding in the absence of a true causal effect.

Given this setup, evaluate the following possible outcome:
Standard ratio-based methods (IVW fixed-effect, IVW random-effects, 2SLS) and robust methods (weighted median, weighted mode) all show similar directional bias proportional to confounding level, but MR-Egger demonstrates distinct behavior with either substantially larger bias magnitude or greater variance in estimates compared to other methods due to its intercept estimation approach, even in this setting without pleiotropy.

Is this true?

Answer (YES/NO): YES